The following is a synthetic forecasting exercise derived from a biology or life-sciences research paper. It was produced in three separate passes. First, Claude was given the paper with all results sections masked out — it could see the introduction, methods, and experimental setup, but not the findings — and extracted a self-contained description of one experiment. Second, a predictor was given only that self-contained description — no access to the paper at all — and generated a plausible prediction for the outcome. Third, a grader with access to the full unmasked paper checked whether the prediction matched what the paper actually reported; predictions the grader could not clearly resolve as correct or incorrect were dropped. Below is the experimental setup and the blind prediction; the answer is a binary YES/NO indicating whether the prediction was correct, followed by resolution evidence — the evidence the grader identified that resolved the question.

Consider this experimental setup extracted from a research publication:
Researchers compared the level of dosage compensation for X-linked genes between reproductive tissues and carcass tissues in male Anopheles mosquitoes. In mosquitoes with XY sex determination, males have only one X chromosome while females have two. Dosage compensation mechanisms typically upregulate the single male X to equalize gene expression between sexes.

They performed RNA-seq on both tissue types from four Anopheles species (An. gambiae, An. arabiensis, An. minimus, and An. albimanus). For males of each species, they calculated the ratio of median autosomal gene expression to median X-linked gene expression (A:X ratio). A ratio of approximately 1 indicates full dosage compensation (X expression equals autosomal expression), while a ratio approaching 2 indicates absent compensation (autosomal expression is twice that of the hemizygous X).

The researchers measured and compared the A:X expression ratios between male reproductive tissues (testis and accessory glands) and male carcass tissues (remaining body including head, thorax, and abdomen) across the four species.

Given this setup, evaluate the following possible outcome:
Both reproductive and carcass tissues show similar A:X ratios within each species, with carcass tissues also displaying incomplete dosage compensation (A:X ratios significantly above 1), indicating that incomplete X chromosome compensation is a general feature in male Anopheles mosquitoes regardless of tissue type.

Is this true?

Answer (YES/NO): NO